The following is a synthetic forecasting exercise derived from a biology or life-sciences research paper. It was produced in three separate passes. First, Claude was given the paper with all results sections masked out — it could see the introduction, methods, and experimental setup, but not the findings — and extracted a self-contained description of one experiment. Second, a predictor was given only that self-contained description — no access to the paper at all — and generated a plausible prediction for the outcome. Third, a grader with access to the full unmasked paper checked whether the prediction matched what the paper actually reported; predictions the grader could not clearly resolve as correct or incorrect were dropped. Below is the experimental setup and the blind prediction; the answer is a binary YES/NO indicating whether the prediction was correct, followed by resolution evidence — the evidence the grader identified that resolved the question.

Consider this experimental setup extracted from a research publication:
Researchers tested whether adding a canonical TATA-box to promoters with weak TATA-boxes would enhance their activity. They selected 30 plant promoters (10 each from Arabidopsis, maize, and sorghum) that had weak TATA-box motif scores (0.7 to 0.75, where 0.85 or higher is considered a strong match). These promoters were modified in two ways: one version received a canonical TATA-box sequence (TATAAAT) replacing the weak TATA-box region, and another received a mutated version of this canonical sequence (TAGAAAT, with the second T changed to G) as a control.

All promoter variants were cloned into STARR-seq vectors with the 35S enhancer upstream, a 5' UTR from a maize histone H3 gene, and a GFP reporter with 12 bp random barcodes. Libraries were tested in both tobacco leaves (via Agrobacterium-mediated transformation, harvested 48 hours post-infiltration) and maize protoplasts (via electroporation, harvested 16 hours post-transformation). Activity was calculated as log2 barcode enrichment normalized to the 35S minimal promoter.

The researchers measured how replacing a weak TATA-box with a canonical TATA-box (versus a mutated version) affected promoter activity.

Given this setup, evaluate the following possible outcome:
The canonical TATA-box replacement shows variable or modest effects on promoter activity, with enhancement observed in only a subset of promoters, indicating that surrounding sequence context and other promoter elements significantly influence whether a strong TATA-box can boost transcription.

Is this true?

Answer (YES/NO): NO